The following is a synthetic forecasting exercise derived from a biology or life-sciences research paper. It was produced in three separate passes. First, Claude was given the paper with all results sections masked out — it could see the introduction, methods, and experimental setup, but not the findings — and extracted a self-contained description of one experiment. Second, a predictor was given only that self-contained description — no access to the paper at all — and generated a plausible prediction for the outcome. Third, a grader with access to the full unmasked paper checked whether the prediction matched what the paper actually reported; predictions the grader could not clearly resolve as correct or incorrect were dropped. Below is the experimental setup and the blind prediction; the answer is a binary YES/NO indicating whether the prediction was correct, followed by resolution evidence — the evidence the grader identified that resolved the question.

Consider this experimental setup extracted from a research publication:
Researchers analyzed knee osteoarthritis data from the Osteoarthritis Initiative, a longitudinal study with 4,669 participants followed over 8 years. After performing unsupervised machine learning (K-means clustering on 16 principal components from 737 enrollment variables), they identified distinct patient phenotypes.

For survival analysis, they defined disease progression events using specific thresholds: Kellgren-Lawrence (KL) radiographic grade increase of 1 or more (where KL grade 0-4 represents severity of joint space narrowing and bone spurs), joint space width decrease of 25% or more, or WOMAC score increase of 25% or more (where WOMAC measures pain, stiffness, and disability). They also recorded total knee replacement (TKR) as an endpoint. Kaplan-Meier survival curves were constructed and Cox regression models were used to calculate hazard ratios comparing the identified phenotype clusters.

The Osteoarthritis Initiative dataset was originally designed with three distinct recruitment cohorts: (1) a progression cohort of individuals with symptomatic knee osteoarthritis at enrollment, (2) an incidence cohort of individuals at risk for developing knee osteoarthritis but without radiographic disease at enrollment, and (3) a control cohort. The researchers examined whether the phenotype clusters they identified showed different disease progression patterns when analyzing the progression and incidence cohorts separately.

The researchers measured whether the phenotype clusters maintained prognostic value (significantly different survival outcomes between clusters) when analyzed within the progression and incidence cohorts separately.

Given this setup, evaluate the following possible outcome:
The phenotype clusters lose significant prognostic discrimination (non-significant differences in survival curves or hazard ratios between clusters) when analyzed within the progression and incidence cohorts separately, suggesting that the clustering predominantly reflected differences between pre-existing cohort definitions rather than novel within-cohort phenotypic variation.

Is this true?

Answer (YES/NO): NO